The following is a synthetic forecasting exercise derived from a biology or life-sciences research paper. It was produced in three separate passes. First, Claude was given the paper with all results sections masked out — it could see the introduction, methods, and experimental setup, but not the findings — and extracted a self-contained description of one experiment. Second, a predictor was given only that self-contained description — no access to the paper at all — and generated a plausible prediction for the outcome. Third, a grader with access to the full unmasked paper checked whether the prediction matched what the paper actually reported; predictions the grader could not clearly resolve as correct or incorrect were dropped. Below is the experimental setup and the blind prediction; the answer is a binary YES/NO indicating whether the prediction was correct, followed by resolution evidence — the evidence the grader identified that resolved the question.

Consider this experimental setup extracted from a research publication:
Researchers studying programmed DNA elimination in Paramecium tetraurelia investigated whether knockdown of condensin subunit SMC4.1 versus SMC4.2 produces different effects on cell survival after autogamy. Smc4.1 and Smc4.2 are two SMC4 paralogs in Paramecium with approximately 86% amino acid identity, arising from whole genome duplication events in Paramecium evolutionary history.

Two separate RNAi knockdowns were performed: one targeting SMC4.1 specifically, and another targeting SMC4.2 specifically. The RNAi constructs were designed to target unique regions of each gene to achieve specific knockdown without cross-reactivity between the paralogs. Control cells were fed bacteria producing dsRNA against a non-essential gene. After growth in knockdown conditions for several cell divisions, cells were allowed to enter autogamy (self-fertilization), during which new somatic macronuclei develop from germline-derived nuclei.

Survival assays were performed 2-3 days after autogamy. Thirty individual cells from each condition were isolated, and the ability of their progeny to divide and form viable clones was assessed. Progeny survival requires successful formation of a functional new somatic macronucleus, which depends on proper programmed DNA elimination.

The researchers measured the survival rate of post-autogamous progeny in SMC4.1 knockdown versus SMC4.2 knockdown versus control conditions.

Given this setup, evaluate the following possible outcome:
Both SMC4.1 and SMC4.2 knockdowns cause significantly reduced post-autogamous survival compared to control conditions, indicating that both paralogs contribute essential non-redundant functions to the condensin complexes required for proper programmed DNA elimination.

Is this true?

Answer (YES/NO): NO